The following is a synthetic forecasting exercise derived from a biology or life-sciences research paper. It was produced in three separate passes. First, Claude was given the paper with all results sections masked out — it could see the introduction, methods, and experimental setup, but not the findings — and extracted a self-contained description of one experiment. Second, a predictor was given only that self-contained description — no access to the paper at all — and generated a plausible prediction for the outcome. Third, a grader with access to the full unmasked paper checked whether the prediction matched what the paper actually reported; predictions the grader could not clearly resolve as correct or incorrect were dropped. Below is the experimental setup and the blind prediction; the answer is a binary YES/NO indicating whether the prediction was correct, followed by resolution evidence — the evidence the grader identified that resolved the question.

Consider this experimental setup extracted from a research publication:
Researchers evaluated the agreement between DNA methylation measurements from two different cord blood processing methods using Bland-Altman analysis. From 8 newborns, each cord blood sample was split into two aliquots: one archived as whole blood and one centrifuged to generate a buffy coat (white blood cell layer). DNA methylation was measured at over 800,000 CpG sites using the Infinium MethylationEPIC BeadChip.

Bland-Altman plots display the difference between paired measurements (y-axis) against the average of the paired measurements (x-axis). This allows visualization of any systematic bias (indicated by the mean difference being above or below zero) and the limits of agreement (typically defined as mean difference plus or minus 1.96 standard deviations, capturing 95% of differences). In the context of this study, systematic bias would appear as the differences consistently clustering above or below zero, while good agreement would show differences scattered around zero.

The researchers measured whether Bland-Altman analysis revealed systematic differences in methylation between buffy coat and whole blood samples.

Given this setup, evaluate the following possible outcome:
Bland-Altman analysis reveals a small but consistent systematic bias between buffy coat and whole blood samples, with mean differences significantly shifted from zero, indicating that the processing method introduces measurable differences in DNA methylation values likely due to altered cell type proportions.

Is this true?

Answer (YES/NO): NO